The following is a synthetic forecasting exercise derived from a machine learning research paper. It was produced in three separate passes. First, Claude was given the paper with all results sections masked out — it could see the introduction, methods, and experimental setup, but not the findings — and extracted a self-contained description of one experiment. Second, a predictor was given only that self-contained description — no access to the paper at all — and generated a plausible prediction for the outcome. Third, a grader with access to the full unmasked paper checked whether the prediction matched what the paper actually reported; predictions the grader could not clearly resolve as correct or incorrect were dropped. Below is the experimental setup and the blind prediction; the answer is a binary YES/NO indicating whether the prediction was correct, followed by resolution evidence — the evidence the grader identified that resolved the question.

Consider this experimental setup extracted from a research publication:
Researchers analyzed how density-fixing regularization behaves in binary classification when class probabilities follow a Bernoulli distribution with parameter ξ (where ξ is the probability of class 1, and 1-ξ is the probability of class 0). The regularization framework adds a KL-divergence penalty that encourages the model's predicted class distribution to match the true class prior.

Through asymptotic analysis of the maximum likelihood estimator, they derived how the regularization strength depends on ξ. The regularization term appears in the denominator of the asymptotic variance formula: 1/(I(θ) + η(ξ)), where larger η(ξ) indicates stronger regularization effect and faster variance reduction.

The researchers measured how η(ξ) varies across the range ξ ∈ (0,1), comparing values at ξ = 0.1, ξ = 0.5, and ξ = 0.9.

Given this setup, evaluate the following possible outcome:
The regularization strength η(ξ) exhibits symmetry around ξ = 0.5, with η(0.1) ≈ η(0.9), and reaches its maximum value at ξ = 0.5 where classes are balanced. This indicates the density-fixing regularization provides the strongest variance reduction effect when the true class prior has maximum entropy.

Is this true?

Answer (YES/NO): NO